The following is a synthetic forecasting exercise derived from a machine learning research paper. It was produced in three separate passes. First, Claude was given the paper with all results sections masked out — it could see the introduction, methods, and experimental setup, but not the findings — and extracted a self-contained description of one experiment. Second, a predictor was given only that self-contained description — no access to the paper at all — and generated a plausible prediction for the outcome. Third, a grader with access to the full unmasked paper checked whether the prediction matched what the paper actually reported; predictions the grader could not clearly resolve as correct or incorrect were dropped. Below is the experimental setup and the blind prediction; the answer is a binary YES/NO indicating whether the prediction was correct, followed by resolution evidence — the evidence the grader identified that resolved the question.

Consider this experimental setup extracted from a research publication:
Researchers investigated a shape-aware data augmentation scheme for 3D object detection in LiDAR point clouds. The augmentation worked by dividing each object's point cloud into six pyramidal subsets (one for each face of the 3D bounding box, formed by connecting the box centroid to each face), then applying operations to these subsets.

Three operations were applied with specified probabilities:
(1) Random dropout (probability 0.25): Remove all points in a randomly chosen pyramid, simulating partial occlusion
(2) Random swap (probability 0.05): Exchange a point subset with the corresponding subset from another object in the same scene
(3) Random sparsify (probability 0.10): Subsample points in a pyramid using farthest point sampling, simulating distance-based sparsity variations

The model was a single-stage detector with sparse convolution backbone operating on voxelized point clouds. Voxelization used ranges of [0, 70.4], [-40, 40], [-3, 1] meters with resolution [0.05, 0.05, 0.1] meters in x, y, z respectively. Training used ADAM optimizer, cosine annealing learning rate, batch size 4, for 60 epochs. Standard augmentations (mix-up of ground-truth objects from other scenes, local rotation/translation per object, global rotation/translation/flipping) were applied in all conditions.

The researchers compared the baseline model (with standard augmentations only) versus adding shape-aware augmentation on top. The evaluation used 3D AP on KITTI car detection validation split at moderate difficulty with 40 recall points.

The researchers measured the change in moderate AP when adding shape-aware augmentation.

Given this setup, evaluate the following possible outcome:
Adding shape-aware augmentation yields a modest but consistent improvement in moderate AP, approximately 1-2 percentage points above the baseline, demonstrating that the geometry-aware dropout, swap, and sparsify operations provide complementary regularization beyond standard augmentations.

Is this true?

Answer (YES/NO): NO